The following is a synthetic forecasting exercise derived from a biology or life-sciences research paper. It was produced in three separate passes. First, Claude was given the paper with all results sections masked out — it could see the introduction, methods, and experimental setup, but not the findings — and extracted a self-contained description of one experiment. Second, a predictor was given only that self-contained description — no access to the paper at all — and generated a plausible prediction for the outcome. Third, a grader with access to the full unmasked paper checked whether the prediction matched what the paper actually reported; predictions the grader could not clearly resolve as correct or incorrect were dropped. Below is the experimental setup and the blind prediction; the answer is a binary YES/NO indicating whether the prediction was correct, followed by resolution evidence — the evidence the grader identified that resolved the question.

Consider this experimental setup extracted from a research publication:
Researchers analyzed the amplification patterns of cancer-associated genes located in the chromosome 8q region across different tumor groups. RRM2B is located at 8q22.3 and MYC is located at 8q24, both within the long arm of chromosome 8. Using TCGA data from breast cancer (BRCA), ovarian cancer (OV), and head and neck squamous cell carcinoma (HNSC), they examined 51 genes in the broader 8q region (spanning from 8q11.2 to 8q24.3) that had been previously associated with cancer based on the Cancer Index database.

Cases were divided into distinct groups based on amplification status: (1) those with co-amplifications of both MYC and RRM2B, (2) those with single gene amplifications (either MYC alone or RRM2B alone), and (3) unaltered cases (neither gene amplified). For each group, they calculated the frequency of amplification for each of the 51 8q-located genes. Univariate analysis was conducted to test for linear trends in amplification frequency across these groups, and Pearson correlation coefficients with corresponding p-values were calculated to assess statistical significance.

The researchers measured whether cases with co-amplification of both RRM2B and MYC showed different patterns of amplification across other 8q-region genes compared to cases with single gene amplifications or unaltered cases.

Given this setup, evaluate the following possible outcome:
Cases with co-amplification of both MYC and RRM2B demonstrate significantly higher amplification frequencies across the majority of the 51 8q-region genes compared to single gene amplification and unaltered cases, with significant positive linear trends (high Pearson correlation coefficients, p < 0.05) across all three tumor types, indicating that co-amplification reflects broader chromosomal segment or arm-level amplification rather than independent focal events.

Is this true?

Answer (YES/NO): NO